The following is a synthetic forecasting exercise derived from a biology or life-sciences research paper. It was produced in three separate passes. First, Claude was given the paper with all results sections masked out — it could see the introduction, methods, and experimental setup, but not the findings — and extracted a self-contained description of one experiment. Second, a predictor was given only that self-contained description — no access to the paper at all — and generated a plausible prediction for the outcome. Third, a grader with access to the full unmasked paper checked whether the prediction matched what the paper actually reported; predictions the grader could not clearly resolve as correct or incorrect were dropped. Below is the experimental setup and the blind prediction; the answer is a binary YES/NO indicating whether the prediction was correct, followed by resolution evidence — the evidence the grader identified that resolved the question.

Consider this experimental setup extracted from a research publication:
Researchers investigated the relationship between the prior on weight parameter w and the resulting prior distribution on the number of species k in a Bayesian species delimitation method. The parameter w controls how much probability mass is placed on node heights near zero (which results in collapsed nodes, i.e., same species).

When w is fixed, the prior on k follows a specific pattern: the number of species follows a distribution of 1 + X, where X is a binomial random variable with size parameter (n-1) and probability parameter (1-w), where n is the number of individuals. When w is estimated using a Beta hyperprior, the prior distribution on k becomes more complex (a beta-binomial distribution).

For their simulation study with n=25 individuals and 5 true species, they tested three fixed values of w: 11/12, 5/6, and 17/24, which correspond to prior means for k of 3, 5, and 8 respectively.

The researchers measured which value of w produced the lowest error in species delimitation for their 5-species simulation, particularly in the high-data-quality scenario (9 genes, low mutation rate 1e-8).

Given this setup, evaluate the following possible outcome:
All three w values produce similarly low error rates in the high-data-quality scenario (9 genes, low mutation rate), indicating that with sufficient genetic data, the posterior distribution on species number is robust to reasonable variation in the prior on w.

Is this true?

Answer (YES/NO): NO